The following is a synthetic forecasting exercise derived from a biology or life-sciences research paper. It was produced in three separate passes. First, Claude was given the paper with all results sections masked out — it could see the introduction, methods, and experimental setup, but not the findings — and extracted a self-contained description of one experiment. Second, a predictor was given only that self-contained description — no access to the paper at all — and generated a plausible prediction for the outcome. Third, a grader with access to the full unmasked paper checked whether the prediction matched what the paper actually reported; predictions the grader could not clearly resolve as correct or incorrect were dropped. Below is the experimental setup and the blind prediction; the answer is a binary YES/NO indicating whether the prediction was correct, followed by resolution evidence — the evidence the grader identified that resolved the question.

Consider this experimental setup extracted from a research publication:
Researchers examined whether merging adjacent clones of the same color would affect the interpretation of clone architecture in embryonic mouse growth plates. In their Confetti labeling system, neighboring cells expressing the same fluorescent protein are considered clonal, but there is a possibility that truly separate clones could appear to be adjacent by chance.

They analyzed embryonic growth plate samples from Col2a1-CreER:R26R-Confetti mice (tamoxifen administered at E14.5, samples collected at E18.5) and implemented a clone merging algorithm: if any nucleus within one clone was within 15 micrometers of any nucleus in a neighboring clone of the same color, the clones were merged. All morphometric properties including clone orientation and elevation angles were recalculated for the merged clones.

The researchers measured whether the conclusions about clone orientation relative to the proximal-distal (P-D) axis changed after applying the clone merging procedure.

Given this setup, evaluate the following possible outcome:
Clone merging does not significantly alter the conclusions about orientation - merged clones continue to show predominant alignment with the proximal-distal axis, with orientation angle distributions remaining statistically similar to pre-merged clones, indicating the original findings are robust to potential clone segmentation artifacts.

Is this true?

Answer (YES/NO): NO